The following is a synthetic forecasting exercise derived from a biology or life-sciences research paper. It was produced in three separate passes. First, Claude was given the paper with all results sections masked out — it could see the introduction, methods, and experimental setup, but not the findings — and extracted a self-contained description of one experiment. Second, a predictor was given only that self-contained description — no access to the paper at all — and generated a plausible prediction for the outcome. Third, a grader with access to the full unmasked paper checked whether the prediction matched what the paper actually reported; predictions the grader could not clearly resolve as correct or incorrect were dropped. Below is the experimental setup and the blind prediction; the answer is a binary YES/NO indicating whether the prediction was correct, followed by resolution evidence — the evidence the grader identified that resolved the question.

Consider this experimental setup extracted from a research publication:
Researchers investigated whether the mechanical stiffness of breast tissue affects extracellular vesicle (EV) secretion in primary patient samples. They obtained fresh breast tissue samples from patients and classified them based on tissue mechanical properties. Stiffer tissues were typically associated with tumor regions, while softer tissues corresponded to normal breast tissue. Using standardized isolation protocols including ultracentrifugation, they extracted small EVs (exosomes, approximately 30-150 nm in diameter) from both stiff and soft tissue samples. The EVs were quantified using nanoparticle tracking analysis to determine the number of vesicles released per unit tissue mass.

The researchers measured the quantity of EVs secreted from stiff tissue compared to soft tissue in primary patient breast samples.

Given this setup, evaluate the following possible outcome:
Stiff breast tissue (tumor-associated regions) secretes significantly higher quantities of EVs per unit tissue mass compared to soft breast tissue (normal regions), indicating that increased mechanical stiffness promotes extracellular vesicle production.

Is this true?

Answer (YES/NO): YES